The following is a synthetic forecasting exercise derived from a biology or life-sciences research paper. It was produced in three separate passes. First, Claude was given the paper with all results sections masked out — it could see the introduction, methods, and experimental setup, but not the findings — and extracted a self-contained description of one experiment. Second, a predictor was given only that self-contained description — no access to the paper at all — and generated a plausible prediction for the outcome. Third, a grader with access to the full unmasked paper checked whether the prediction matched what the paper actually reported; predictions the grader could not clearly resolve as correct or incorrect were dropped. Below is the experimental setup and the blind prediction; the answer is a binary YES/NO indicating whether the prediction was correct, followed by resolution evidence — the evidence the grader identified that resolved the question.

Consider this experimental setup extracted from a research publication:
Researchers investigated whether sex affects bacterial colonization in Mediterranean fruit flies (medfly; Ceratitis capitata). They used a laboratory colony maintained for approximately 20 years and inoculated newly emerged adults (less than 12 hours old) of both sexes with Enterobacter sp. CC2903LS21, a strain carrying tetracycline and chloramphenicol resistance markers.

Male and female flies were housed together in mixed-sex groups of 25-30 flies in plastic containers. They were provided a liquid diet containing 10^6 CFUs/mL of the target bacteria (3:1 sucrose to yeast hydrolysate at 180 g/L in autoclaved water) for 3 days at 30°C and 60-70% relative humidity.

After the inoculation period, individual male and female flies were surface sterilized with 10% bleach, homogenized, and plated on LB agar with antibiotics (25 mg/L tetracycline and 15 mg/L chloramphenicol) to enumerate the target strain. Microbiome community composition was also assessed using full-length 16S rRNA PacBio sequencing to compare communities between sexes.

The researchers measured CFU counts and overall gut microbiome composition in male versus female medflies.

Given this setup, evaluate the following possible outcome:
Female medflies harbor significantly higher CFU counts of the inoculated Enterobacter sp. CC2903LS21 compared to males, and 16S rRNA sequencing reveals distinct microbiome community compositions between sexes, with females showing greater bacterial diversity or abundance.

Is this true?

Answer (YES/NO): NO